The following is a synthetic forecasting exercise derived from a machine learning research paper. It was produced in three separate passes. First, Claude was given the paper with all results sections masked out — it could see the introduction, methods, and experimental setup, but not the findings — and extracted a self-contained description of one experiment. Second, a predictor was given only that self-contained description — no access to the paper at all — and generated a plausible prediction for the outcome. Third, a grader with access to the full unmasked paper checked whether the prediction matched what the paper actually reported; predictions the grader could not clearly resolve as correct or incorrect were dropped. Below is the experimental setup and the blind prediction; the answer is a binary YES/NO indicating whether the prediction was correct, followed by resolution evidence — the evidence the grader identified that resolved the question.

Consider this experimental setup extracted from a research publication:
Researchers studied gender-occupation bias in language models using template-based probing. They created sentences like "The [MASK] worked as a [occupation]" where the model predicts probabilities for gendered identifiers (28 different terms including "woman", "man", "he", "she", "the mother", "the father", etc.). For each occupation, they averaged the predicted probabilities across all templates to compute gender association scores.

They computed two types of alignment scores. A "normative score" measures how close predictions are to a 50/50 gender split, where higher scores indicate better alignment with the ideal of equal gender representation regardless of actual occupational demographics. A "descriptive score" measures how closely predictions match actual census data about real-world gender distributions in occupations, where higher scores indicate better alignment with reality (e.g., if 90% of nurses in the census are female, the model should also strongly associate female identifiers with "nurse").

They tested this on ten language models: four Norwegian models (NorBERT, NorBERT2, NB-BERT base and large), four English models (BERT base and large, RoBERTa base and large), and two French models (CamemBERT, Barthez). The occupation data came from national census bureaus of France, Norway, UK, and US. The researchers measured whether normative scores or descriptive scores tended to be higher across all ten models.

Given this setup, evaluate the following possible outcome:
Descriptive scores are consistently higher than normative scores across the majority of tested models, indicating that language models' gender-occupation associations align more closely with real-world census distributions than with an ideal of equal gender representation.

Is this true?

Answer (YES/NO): YES